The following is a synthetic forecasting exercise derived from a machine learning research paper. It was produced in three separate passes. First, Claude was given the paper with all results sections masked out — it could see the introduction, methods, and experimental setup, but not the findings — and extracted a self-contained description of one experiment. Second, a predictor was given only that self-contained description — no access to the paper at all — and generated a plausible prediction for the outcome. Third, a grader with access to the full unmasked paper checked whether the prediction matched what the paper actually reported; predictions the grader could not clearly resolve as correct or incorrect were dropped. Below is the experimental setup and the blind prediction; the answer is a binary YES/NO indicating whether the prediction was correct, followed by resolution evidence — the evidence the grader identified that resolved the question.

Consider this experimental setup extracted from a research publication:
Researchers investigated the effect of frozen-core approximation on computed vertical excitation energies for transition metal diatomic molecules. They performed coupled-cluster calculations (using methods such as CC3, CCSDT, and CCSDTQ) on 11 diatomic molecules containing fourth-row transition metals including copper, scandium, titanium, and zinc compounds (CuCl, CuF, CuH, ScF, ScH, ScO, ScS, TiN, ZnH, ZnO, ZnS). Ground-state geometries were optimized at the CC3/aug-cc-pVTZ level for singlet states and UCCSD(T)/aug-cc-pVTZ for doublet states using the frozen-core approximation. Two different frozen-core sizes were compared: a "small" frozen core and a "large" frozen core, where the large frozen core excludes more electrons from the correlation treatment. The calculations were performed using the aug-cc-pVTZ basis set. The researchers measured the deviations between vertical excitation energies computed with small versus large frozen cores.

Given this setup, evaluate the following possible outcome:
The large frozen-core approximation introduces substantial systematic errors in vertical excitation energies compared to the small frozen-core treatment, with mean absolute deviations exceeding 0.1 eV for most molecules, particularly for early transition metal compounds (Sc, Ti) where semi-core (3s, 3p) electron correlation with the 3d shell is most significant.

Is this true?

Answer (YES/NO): NO